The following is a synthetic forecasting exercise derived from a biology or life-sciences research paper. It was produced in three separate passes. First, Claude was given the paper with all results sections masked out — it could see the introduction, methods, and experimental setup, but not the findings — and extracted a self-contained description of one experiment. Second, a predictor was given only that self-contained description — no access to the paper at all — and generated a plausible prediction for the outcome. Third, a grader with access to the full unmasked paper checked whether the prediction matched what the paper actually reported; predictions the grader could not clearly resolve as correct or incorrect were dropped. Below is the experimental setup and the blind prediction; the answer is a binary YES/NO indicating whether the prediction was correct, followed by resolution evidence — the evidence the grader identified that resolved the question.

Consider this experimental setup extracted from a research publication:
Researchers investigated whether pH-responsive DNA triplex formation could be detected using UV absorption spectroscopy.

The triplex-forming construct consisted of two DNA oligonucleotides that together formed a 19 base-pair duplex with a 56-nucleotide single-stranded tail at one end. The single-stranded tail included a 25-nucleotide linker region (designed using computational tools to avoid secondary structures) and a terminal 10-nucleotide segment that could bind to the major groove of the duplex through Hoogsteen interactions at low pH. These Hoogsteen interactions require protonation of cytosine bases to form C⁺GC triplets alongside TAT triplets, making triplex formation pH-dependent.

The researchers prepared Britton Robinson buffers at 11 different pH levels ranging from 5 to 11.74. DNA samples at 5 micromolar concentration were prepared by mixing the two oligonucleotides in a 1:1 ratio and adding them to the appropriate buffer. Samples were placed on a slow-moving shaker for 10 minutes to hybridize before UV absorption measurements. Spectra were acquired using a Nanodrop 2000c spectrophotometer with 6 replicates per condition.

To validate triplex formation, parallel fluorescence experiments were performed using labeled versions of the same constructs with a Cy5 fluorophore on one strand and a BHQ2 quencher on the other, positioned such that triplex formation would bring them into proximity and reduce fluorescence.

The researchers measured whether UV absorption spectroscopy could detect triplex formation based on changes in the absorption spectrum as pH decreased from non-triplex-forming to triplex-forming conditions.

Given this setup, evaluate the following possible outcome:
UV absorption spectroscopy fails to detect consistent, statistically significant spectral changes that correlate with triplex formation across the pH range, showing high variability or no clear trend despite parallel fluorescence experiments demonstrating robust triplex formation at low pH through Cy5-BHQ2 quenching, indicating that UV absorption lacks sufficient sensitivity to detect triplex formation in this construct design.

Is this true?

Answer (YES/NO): NO